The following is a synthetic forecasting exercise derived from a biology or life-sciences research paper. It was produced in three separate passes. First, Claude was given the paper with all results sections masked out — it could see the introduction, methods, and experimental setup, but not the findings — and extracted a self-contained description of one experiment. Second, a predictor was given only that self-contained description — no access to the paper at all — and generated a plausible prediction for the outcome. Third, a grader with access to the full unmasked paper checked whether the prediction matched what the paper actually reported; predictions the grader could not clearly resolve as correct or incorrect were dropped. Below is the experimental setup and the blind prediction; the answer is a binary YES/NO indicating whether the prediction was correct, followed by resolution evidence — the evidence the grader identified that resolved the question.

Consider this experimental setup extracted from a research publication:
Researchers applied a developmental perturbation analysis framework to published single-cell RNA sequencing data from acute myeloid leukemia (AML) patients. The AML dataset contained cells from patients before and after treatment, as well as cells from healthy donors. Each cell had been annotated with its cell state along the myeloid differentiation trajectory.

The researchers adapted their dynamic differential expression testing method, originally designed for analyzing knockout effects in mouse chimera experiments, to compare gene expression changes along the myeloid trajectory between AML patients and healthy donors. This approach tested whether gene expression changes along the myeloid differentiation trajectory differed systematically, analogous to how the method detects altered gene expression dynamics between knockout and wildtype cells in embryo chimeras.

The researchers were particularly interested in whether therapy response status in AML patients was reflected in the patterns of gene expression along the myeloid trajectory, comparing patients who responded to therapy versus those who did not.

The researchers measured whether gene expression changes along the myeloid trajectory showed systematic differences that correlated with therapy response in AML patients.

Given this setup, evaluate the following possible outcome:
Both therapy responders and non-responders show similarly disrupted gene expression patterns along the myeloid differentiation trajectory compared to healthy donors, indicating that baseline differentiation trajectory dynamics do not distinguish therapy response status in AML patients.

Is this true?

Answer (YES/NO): NO